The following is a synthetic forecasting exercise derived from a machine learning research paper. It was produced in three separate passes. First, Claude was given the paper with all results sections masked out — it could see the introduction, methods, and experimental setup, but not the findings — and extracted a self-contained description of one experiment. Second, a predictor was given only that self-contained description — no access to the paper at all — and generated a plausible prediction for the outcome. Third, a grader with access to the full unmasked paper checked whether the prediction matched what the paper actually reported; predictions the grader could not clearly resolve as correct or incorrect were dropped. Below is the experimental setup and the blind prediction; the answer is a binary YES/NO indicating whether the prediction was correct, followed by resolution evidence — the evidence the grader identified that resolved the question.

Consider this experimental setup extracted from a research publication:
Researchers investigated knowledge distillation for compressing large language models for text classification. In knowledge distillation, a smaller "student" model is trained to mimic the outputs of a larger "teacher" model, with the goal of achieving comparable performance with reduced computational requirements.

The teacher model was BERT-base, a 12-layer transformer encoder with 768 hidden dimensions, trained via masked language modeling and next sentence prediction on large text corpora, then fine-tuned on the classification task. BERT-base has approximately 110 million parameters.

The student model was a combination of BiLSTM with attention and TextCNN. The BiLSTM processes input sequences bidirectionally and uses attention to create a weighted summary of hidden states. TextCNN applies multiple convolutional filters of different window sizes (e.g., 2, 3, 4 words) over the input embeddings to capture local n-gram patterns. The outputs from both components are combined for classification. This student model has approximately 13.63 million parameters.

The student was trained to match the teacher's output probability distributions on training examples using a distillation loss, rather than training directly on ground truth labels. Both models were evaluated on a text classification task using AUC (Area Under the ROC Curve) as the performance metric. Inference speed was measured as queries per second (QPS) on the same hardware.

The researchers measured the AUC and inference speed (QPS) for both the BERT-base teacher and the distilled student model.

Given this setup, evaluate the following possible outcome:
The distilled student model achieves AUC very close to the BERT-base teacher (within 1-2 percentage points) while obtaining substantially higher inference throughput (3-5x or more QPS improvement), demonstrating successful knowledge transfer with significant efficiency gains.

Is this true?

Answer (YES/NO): YES